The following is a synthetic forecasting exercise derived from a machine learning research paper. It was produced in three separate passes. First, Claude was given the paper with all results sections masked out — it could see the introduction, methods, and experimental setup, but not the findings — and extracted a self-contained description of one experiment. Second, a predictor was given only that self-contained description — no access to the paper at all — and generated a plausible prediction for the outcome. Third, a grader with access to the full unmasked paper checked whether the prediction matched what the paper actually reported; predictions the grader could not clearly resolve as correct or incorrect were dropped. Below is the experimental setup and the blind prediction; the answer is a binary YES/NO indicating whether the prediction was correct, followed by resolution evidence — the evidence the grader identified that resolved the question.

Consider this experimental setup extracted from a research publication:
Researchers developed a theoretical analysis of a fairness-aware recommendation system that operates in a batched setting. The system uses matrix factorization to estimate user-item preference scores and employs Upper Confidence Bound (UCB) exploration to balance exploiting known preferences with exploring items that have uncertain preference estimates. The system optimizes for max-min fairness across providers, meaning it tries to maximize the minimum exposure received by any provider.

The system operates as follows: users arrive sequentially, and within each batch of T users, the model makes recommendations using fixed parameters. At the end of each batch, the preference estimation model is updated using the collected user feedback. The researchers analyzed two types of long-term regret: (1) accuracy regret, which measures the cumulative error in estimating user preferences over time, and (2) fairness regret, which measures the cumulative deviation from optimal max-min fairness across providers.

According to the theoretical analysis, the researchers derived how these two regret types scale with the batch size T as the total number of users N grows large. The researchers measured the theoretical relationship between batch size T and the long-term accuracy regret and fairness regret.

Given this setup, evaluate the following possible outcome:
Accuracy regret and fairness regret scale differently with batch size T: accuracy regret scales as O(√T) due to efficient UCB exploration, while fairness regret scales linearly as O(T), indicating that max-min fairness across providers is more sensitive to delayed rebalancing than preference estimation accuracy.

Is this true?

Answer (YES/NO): NO